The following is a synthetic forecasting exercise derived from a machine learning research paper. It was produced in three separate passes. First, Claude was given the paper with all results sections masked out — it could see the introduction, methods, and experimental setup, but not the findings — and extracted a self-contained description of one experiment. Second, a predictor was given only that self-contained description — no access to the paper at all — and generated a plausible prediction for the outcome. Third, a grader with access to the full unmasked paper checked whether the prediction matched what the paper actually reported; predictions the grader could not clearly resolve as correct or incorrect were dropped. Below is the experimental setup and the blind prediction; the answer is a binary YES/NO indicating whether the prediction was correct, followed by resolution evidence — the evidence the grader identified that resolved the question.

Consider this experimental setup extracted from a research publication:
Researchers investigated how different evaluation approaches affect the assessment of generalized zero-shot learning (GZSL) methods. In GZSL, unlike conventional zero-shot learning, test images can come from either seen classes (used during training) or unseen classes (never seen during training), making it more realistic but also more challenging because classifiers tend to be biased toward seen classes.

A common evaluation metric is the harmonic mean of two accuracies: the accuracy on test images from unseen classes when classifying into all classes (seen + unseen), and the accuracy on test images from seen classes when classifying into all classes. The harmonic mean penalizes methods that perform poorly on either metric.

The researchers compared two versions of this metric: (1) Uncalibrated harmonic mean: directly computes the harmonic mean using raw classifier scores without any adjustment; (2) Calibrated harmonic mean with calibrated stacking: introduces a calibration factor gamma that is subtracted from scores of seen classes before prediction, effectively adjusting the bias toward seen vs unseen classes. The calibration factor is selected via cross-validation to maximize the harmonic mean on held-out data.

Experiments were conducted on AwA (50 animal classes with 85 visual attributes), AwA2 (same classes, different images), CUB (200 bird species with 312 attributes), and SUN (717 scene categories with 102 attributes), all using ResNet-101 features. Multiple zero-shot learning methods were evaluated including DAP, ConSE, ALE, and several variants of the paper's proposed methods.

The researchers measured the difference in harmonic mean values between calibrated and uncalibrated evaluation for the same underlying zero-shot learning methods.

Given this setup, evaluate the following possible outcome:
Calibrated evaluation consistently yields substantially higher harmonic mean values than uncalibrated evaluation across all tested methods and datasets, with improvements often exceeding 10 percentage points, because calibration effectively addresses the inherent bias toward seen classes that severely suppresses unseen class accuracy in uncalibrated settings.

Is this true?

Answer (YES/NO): YES